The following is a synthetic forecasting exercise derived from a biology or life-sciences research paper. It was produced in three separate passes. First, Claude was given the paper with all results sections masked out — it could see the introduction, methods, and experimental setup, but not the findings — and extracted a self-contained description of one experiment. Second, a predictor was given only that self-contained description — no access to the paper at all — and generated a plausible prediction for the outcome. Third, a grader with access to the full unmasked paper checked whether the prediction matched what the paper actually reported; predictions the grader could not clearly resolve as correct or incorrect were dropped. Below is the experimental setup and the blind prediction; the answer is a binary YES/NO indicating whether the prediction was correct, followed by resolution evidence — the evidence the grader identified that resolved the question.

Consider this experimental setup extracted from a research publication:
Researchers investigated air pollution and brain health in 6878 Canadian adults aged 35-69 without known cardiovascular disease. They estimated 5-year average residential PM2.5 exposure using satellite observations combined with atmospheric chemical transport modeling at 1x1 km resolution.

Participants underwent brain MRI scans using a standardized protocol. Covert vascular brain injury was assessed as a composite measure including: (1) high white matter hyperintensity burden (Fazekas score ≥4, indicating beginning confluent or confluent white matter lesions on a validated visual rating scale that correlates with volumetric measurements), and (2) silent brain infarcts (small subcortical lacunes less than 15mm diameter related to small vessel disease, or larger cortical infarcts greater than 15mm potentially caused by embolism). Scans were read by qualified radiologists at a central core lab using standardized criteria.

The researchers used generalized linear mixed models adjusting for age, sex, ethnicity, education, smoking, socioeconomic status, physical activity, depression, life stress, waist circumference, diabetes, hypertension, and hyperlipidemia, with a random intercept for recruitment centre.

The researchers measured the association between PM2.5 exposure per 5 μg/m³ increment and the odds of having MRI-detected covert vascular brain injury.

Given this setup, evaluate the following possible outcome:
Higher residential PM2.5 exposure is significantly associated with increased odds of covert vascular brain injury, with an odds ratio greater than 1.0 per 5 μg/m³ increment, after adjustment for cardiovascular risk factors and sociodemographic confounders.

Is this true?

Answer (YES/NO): NO